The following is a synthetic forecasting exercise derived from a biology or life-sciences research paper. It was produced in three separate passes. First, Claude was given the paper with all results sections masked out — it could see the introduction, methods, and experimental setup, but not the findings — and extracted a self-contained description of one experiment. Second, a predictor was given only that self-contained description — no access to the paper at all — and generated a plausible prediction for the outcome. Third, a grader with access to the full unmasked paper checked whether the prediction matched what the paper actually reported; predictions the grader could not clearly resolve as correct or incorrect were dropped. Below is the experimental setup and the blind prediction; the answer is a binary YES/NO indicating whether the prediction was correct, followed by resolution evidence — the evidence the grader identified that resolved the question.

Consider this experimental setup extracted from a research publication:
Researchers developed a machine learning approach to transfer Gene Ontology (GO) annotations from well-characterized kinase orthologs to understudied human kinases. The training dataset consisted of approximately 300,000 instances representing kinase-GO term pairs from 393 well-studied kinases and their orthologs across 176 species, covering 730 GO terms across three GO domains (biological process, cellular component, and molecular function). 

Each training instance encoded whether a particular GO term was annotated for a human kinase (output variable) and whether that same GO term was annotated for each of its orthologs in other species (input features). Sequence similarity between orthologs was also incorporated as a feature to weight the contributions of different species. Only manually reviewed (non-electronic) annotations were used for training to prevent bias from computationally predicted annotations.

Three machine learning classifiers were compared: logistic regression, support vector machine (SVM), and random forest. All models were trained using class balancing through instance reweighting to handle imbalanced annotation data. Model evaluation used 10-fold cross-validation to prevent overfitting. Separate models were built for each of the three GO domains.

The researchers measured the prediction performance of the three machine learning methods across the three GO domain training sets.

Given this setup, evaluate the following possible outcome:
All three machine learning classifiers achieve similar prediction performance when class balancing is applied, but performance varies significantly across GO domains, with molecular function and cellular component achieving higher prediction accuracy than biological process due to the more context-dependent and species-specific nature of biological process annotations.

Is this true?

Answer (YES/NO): NO